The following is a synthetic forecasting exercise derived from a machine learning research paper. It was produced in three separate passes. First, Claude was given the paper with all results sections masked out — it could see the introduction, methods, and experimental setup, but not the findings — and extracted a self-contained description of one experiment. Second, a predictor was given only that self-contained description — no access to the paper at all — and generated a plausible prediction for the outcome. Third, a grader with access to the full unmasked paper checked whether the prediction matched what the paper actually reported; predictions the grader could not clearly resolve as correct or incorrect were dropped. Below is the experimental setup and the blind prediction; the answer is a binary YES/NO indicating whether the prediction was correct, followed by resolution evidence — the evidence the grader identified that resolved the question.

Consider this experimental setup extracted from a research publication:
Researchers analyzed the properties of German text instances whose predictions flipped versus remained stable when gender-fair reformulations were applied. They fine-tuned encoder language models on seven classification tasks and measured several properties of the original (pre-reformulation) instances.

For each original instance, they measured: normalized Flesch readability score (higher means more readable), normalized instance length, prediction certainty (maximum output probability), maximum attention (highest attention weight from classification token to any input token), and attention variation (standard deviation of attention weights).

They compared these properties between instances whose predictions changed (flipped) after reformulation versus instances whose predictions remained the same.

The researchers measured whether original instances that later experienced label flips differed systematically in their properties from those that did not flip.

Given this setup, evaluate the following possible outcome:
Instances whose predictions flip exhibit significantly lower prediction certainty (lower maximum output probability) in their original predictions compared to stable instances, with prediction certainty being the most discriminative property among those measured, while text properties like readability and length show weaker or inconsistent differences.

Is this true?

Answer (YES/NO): NO